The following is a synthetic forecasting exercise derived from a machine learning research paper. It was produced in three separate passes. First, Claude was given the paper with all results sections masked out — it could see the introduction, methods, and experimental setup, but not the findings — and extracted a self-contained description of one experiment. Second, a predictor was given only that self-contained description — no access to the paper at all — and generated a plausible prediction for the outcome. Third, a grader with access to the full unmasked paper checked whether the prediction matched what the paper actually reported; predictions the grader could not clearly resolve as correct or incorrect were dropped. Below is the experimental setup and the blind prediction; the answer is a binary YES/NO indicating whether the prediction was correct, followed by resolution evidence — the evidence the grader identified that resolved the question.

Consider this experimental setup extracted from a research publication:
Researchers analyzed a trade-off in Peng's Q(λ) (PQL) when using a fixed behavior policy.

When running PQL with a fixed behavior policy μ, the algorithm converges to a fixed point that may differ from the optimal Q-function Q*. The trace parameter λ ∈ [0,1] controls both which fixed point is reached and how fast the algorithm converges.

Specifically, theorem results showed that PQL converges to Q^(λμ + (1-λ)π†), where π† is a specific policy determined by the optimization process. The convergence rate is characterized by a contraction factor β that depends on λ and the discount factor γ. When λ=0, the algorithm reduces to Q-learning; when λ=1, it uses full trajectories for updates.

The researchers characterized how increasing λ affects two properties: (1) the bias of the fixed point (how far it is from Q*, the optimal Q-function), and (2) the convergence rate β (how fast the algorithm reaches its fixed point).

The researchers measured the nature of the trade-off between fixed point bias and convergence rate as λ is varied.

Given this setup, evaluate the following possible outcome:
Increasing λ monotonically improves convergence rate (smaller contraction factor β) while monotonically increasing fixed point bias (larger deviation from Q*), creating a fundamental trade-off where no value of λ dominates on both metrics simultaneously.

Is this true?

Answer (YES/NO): YES